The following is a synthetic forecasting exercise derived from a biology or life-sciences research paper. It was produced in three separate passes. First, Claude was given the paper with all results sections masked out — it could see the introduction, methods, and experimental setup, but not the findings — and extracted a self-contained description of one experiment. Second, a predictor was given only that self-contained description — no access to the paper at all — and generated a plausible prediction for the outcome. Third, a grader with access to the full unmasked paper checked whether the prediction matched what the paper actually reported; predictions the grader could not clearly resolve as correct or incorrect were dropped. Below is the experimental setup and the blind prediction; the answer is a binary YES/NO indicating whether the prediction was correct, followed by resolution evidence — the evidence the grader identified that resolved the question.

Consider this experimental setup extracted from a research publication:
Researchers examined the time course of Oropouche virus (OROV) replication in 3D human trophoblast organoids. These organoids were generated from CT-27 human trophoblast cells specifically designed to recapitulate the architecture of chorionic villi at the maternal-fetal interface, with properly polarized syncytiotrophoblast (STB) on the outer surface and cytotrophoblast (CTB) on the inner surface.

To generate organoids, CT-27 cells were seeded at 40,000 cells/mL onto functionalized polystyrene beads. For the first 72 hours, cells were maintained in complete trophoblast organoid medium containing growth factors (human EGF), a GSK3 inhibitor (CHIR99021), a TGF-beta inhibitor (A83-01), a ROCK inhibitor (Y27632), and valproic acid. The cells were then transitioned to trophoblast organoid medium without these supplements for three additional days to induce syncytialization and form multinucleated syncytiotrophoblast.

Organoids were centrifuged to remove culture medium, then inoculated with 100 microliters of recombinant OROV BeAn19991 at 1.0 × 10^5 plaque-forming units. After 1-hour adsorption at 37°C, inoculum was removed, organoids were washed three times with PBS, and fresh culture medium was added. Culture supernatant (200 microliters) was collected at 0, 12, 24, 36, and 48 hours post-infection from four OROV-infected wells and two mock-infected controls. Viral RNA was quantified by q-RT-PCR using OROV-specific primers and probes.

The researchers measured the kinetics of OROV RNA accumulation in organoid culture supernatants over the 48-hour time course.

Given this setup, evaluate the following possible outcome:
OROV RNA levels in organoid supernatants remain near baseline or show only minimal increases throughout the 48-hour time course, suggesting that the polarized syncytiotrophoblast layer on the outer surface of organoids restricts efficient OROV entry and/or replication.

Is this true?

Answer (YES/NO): NO